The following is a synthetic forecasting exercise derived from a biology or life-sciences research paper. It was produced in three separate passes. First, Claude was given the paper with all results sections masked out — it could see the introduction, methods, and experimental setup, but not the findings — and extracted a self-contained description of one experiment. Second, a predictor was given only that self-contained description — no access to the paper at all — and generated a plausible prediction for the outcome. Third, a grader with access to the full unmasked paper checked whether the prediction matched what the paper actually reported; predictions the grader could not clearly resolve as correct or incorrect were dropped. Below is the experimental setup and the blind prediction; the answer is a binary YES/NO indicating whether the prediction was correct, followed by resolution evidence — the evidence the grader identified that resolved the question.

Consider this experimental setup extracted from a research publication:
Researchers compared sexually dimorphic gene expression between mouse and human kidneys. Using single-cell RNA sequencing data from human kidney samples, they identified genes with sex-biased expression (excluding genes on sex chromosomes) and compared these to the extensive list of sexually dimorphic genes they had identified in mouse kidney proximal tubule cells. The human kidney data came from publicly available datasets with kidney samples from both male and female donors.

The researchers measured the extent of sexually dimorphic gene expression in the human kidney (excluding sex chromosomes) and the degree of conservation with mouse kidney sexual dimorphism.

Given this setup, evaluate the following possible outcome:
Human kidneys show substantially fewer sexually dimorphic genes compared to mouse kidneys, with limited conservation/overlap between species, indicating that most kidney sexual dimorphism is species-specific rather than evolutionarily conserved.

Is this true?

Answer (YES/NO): YES